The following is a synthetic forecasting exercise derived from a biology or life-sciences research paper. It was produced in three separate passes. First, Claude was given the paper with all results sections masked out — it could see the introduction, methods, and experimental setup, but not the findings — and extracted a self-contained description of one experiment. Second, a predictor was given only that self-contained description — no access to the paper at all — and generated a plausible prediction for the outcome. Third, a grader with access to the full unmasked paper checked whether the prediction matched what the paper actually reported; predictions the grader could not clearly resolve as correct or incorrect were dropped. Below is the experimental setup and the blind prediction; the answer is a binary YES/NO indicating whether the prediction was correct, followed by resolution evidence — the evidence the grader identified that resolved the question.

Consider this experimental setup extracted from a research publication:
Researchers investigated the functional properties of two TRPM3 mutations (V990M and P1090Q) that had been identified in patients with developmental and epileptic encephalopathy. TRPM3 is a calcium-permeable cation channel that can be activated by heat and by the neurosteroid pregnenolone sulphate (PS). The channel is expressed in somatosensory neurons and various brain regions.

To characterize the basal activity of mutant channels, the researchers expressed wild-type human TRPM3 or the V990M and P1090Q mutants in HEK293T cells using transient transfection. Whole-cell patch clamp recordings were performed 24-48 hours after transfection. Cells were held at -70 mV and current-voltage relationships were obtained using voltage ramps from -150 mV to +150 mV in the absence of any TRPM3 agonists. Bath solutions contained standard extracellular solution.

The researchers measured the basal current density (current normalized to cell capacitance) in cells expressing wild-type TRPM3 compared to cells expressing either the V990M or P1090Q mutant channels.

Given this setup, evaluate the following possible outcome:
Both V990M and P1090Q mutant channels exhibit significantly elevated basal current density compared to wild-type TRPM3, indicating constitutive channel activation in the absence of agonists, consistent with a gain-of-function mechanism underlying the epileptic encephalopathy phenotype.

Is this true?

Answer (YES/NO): YES